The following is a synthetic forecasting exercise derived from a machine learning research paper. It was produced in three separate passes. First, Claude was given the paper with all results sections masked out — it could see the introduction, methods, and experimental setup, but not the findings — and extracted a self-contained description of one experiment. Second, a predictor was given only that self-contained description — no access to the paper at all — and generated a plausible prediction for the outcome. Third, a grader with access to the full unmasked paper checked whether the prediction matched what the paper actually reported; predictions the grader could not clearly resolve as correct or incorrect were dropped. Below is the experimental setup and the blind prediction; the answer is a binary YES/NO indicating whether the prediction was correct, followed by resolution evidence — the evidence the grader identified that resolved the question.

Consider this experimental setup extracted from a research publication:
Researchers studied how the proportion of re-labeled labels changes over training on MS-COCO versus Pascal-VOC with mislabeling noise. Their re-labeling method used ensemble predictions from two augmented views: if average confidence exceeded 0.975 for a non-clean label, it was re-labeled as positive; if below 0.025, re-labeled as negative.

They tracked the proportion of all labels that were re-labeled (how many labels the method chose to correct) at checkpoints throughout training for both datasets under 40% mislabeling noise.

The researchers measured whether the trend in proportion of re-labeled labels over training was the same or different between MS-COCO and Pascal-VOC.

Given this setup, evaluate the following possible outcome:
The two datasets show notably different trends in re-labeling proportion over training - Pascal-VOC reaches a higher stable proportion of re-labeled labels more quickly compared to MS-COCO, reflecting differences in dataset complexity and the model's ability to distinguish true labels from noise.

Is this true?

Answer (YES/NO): NO